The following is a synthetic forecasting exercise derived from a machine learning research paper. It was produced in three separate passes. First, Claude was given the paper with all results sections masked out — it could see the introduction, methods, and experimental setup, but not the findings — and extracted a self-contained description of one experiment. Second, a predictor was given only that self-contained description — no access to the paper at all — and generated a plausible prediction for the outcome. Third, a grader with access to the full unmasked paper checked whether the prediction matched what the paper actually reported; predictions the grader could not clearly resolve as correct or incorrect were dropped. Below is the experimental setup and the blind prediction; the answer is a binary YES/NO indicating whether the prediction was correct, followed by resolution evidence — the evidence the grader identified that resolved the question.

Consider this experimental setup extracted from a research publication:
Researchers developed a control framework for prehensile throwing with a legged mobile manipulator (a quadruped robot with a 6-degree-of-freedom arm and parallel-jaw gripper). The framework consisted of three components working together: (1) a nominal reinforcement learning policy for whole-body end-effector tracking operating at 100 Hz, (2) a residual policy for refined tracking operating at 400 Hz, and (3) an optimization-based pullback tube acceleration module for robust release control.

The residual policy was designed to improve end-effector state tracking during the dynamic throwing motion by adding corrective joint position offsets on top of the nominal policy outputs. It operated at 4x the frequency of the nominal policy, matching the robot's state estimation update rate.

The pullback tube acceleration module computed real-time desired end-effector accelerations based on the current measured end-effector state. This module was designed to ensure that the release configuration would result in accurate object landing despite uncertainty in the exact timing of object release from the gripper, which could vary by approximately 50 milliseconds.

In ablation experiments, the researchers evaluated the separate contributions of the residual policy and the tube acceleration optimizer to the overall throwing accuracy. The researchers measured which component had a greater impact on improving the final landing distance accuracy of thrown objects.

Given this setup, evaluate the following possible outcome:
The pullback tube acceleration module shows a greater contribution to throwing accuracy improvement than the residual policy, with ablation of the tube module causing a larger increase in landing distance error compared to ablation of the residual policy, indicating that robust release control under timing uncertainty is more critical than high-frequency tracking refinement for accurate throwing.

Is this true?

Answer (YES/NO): NO